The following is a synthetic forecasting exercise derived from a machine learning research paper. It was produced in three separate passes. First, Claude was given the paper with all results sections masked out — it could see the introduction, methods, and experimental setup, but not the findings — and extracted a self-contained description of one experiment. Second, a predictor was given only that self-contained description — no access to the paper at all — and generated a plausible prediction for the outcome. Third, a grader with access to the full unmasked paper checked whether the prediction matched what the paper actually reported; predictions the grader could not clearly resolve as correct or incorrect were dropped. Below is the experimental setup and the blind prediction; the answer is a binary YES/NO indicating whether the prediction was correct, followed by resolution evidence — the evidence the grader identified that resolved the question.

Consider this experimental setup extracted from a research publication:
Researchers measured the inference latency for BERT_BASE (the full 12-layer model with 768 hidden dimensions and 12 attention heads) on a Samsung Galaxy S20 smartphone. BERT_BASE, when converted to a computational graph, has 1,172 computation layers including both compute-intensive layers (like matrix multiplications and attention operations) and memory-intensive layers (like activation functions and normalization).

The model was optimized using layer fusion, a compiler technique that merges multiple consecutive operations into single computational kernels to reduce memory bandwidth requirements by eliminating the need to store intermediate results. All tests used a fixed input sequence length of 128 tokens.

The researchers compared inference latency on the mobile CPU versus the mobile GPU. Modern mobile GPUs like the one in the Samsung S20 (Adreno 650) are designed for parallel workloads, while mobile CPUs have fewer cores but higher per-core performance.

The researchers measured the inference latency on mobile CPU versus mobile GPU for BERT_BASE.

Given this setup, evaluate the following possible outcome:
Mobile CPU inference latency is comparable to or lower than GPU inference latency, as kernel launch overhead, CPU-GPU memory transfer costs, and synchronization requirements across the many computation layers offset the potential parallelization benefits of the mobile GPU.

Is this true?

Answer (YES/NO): NO